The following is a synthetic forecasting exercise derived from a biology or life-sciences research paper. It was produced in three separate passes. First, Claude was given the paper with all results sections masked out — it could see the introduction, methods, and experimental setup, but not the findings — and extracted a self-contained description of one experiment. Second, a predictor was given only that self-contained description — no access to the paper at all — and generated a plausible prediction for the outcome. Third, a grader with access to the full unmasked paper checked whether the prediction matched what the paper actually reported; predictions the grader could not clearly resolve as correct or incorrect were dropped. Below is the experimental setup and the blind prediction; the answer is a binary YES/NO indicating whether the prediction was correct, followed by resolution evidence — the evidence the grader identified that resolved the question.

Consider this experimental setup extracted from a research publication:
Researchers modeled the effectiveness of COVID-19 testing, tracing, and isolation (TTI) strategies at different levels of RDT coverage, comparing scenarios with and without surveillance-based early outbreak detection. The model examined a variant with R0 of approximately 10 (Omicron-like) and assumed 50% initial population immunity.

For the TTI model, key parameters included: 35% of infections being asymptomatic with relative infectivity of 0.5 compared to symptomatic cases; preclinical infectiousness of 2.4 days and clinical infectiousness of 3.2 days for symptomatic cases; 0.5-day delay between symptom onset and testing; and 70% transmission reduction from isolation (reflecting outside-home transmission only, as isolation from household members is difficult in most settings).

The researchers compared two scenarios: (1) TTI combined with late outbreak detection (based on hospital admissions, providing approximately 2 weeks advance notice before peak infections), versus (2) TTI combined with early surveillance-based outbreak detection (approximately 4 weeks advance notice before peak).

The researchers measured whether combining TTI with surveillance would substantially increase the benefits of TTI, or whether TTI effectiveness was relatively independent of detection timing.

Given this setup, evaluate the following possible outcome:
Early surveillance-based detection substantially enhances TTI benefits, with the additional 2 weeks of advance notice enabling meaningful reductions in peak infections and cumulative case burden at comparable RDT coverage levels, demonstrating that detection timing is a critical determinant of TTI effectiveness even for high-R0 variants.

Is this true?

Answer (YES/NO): NO